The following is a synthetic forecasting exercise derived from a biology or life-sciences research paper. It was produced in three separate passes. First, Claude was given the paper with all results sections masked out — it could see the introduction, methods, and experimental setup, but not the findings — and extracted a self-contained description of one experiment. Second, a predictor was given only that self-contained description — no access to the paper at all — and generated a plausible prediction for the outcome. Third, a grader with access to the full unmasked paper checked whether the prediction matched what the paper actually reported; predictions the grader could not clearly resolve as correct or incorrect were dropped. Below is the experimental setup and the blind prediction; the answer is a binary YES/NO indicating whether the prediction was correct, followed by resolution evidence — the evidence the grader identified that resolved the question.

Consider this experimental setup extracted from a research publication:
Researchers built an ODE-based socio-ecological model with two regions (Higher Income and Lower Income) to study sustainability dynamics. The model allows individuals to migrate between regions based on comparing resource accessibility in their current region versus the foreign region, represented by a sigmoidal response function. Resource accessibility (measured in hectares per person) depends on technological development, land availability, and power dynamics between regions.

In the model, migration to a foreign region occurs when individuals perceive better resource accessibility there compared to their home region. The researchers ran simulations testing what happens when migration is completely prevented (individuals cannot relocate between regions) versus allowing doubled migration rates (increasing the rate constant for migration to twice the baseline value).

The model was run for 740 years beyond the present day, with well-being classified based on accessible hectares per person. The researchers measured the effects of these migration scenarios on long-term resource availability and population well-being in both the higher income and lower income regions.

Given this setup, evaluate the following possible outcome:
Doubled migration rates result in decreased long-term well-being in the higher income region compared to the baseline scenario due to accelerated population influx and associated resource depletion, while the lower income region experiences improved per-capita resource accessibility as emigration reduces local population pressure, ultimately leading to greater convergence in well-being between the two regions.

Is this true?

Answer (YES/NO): NO